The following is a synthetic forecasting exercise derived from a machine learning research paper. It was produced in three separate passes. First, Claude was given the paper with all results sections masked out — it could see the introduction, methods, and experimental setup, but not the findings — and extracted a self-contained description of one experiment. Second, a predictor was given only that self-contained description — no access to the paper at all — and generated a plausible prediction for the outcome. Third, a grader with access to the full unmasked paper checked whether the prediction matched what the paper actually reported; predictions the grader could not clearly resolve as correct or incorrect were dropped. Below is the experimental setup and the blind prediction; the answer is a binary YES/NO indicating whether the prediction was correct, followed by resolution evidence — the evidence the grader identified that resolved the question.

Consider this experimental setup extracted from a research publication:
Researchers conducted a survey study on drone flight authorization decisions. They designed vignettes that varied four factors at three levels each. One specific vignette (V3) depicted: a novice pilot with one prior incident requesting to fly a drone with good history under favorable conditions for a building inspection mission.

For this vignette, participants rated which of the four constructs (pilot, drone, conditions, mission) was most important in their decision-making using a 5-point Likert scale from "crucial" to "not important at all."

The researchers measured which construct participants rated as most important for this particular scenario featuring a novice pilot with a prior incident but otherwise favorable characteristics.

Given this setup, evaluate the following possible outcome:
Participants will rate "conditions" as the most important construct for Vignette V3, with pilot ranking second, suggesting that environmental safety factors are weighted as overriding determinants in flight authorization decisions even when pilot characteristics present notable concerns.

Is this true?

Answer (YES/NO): NO